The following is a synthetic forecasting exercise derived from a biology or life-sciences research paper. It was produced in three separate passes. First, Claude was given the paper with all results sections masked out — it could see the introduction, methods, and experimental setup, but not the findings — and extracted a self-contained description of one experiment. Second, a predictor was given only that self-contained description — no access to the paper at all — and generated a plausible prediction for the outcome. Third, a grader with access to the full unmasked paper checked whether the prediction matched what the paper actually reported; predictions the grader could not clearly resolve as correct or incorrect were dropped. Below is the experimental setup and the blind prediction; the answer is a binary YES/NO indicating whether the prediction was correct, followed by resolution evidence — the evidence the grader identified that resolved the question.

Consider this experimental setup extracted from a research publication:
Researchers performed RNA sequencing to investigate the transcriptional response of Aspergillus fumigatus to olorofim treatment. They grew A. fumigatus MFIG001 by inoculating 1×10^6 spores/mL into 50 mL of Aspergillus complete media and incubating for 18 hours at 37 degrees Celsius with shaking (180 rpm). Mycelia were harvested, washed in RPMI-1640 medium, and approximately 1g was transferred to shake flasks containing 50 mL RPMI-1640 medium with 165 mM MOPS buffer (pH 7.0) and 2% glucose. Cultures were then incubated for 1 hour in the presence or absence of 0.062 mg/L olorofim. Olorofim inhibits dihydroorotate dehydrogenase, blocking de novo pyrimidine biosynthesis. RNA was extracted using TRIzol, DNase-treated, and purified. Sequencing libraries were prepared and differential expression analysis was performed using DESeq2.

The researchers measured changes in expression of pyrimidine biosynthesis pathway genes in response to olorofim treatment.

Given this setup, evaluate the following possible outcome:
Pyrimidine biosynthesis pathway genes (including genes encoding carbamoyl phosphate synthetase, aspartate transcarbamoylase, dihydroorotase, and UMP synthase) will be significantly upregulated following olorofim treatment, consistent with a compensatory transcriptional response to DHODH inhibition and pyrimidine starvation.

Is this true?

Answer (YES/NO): NO